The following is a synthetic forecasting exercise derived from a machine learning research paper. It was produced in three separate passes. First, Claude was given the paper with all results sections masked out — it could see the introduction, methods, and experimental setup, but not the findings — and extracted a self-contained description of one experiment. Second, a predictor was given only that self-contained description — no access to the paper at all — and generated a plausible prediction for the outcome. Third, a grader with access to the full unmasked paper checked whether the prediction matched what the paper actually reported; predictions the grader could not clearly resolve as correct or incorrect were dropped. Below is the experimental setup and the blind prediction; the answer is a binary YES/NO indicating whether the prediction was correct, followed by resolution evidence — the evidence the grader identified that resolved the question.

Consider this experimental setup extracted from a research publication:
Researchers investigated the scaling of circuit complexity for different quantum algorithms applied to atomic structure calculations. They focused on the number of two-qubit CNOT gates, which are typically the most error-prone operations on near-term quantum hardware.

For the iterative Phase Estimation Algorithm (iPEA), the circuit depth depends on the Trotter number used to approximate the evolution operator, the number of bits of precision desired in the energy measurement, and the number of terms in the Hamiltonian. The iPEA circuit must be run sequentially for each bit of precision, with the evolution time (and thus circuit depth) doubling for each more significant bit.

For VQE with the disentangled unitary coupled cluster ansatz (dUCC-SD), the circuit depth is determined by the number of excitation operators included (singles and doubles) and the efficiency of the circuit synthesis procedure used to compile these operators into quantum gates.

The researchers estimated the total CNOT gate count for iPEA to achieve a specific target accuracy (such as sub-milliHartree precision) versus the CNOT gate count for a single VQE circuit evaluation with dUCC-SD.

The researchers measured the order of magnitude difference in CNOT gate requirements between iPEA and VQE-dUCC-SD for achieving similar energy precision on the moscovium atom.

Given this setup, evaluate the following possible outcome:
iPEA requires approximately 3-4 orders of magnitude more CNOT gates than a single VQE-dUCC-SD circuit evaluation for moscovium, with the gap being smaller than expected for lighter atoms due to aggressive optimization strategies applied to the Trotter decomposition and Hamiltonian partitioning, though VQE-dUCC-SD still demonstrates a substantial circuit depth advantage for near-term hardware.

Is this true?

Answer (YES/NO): NO